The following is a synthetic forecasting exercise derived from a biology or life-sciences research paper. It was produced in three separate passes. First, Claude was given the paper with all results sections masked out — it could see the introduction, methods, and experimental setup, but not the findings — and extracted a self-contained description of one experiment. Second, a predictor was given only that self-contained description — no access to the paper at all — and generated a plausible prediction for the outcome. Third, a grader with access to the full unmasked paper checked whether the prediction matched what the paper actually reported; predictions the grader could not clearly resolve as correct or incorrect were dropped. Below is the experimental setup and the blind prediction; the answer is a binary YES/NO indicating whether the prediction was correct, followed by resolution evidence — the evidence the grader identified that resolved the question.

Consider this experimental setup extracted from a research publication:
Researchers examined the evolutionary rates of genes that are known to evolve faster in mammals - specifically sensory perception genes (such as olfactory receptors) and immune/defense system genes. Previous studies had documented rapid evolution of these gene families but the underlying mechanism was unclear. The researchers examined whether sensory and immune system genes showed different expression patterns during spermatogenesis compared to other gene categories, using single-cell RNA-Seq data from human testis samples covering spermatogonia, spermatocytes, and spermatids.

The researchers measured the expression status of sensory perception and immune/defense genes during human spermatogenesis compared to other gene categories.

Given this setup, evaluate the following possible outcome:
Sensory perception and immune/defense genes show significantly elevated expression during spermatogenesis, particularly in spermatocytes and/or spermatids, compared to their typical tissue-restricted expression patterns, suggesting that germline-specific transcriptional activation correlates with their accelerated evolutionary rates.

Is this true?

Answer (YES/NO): NO